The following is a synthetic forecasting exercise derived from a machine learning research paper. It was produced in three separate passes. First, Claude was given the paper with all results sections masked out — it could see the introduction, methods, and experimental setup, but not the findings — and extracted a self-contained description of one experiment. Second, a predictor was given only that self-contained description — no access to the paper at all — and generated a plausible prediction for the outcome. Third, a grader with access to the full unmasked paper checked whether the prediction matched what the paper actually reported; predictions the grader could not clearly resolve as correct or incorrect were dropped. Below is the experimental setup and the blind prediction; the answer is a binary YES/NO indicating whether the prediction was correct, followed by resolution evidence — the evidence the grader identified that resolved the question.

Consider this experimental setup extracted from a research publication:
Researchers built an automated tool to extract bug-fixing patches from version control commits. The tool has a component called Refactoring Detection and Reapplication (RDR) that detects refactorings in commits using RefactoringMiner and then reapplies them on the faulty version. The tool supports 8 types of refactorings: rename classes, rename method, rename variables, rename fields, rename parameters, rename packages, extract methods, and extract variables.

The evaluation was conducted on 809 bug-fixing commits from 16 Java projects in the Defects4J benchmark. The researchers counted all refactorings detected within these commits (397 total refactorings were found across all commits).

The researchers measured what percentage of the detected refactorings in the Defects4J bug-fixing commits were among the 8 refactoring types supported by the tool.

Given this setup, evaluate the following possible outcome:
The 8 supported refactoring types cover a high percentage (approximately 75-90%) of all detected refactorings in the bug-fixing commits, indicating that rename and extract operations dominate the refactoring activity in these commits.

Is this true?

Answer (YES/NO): NO